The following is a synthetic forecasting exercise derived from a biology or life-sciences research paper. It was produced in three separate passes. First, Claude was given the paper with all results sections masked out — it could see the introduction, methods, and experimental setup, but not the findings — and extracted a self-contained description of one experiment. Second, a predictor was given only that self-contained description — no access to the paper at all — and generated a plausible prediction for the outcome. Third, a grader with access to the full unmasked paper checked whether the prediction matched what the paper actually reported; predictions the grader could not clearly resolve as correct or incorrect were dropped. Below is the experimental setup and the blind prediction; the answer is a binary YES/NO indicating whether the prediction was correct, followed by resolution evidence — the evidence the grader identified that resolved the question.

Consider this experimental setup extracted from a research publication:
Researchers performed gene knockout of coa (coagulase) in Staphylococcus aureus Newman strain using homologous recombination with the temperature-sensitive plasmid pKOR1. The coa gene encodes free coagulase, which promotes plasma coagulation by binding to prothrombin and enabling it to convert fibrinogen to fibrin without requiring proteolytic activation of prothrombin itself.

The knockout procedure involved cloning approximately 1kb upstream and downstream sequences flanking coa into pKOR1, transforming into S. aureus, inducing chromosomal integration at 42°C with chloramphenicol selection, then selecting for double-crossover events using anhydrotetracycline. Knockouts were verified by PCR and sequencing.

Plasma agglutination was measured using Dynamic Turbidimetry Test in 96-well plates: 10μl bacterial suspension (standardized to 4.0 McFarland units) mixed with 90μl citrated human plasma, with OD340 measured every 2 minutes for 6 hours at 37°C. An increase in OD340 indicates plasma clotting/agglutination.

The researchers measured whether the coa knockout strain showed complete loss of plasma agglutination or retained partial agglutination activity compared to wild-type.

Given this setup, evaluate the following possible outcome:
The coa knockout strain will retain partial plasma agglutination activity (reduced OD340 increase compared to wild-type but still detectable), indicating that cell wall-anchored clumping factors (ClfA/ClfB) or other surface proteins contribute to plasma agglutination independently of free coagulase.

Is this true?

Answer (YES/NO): NO